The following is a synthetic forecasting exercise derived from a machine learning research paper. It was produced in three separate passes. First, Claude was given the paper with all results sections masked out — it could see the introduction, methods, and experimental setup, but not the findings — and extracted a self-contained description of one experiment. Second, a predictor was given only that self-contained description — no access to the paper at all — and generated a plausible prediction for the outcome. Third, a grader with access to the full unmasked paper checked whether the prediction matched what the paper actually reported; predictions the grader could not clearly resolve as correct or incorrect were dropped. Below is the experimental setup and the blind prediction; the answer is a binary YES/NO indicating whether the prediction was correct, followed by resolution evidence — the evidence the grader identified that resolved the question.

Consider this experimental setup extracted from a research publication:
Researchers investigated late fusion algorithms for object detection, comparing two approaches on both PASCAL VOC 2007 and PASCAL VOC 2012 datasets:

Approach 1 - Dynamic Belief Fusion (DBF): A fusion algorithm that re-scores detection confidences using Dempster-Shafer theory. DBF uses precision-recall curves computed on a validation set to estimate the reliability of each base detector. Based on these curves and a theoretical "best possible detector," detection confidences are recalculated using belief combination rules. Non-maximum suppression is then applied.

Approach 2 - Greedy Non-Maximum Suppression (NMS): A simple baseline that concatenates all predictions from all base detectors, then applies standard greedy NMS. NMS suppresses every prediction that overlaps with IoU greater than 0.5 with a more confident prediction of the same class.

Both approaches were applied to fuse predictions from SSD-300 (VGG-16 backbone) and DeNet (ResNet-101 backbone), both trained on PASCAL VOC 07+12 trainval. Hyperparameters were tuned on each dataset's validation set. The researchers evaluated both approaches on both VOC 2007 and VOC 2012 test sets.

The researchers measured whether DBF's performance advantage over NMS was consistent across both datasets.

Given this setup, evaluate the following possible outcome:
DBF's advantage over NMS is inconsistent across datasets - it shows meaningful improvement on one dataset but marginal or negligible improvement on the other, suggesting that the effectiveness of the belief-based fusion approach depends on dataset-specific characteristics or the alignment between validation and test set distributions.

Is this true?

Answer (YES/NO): NO